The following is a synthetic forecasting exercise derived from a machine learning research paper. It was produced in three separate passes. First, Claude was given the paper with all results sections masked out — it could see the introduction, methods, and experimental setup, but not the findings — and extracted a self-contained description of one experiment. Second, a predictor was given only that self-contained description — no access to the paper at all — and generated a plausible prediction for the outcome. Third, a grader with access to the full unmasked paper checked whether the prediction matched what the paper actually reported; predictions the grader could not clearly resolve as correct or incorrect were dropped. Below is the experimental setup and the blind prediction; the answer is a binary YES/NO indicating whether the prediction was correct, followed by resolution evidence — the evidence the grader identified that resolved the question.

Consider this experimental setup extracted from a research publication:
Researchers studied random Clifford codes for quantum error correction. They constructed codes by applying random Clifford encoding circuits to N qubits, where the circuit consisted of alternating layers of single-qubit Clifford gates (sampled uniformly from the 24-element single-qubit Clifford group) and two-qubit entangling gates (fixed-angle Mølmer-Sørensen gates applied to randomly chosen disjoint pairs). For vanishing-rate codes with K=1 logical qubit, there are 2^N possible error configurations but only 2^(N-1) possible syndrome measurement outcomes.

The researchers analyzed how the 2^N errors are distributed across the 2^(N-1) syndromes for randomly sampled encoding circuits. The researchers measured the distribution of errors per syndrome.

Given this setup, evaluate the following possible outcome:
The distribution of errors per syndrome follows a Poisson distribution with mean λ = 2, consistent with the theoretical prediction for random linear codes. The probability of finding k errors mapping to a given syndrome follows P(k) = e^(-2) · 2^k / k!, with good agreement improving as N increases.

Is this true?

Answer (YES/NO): NO